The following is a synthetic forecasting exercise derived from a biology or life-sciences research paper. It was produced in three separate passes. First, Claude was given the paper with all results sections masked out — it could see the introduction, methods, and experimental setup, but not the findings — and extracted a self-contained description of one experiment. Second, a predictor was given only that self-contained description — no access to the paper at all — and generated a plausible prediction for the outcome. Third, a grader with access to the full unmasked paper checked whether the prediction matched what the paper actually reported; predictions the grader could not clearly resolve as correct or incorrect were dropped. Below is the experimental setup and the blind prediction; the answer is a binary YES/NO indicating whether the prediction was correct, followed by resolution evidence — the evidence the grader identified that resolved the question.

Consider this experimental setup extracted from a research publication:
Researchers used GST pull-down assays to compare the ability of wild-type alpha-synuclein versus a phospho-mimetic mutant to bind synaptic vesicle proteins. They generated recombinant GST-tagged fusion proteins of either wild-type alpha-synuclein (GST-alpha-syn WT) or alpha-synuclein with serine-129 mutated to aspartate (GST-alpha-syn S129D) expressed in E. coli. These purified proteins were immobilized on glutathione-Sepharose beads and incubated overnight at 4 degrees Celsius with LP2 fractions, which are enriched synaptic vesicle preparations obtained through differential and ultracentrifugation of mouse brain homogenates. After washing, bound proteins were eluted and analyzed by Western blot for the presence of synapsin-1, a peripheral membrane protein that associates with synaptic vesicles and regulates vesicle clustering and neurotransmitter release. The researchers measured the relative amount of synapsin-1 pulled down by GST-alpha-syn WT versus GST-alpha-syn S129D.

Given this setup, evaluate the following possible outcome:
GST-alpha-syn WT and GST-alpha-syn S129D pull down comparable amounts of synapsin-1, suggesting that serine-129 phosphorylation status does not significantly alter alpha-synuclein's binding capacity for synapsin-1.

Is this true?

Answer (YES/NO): NO